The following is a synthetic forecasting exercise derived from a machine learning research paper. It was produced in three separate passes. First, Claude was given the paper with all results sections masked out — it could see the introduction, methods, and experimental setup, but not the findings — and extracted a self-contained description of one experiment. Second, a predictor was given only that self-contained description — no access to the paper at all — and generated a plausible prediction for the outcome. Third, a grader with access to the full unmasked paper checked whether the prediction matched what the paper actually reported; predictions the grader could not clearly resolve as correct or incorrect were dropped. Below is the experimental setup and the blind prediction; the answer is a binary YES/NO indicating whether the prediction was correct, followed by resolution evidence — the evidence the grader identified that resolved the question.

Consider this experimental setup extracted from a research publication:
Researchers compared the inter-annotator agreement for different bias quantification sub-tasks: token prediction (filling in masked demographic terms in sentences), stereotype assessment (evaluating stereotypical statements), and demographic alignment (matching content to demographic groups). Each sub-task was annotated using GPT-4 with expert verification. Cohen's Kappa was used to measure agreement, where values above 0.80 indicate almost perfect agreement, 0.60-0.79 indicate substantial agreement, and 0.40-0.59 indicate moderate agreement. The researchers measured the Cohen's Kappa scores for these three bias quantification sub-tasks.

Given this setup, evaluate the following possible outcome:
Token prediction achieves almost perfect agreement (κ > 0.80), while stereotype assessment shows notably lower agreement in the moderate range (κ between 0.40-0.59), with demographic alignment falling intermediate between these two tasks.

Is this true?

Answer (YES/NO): NO